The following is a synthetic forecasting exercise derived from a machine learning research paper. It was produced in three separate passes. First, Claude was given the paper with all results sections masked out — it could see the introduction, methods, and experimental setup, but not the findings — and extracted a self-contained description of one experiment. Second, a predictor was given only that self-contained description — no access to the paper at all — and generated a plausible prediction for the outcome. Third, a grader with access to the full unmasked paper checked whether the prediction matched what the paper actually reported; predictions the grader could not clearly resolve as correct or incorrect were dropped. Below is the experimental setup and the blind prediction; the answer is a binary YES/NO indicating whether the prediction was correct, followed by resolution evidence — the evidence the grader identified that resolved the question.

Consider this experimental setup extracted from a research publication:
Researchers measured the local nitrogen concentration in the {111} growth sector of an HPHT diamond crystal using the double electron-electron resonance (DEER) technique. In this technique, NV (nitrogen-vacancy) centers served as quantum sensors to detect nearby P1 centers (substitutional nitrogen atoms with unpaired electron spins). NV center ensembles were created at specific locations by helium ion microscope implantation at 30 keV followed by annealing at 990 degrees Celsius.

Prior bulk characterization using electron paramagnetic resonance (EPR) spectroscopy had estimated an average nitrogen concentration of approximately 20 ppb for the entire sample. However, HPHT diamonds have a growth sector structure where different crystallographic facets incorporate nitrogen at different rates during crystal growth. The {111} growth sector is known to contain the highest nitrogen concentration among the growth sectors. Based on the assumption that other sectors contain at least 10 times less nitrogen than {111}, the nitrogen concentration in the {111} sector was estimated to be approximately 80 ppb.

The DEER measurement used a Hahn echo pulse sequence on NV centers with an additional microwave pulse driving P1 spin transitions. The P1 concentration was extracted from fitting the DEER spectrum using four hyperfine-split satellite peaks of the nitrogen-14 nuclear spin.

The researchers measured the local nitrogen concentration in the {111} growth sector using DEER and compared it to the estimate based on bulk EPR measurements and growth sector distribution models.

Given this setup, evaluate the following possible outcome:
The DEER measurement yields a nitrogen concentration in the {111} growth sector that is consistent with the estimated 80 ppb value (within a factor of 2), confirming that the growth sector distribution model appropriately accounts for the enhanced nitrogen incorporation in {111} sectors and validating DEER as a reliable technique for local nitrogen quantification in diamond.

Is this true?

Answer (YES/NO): NO